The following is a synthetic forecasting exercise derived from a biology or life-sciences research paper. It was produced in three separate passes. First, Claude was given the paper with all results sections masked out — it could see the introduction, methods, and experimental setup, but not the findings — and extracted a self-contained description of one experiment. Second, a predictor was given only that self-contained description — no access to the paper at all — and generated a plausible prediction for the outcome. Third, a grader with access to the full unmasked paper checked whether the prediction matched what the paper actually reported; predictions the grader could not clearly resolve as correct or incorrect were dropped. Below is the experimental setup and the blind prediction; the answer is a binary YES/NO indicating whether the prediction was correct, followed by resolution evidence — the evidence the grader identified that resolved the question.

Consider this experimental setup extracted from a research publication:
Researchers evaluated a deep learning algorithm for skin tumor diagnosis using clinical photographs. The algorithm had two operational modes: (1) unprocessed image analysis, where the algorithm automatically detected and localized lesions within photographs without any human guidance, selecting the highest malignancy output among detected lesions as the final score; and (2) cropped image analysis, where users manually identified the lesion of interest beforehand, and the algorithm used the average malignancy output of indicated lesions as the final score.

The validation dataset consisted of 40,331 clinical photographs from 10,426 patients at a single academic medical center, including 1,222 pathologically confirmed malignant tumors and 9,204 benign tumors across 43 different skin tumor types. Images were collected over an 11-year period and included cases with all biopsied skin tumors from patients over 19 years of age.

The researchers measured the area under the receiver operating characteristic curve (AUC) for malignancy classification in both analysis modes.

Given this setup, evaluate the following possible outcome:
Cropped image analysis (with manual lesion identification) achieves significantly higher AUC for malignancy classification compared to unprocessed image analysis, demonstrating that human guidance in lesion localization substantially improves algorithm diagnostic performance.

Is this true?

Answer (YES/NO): NO